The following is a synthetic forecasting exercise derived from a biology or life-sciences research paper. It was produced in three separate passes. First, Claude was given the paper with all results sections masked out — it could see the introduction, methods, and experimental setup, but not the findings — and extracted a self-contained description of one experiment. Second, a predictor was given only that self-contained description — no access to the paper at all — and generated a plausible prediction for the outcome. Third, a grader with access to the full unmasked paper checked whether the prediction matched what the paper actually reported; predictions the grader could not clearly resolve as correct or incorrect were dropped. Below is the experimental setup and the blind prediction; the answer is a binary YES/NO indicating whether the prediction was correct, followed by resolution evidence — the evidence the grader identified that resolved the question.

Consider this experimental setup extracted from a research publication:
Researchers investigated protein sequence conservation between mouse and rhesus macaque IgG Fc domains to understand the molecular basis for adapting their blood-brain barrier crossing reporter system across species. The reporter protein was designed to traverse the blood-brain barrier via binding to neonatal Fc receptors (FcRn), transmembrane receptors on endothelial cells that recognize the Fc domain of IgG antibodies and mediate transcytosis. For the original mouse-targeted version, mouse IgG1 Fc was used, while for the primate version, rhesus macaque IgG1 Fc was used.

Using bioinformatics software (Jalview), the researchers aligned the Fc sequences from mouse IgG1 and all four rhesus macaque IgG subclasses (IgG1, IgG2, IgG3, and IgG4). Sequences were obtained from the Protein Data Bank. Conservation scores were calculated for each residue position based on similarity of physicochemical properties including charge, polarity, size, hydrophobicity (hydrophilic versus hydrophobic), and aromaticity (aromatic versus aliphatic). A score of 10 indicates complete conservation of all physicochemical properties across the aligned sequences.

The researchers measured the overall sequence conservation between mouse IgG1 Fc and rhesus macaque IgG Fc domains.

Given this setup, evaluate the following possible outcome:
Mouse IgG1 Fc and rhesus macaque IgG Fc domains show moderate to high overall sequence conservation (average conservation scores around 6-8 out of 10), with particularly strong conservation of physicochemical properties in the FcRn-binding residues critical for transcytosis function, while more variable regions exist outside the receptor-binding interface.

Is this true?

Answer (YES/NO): NO